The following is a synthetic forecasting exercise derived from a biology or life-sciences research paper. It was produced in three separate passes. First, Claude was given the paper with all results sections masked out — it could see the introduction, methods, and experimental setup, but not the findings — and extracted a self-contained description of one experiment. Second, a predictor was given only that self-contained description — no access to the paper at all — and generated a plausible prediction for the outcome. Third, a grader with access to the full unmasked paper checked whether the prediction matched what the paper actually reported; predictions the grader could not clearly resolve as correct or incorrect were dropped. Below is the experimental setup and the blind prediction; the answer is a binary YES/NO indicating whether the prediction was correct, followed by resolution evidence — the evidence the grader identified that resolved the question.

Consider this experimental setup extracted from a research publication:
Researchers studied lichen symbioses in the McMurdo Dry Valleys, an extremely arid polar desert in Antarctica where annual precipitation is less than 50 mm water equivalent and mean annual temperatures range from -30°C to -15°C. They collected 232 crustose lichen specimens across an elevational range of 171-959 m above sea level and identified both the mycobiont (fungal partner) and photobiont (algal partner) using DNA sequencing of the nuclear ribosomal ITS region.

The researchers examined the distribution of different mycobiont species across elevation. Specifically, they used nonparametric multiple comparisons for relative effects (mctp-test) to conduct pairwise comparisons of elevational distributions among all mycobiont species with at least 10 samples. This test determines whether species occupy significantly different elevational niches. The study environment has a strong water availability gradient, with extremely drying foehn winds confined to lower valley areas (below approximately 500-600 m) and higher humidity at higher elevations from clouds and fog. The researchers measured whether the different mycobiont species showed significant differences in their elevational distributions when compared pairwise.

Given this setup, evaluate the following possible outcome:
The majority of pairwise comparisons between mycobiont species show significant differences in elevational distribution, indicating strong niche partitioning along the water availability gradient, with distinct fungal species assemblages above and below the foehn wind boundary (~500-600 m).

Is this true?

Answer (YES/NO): NO